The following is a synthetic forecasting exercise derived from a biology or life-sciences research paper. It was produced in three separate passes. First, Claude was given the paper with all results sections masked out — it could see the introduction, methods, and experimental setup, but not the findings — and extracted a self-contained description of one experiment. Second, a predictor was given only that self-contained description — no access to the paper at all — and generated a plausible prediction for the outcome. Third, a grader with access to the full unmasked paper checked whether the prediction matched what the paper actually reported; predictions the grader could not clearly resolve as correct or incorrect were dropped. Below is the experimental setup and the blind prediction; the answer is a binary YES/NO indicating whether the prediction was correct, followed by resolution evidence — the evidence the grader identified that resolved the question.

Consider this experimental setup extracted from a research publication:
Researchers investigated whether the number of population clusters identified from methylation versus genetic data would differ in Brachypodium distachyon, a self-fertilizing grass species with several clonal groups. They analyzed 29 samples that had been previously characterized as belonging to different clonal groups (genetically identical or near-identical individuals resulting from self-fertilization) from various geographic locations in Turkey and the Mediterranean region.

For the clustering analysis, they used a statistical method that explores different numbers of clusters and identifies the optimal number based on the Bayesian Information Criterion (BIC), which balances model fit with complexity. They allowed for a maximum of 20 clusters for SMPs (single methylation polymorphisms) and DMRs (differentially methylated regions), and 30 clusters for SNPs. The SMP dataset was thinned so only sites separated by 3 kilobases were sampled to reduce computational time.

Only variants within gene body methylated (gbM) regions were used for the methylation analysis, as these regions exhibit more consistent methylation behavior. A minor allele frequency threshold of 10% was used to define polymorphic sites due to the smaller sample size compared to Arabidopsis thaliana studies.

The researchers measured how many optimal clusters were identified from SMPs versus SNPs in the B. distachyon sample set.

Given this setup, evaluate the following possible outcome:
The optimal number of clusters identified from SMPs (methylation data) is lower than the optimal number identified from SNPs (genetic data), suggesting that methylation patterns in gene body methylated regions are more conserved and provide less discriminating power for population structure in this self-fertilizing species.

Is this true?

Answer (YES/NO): NO